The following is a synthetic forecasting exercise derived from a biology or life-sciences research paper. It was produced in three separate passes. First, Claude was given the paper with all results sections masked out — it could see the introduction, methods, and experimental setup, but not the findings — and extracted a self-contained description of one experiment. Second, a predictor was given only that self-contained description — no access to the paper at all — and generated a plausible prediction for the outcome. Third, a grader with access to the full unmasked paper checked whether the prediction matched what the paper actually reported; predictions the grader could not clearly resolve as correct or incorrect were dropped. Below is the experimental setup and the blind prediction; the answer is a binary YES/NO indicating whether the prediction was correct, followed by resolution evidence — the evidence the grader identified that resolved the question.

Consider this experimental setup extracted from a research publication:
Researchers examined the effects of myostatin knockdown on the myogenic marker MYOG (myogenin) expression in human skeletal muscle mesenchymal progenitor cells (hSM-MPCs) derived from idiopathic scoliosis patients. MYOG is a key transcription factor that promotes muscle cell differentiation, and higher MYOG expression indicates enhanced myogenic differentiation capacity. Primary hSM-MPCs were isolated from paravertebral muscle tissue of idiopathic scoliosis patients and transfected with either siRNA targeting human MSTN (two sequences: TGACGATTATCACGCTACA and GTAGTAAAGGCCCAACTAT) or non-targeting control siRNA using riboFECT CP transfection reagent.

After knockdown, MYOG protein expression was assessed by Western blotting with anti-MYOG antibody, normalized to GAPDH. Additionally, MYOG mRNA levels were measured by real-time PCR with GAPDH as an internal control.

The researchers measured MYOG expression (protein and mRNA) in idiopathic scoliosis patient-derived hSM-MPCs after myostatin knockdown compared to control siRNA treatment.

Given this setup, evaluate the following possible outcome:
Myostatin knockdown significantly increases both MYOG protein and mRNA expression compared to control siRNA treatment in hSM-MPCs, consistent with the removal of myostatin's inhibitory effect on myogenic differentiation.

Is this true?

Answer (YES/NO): YES